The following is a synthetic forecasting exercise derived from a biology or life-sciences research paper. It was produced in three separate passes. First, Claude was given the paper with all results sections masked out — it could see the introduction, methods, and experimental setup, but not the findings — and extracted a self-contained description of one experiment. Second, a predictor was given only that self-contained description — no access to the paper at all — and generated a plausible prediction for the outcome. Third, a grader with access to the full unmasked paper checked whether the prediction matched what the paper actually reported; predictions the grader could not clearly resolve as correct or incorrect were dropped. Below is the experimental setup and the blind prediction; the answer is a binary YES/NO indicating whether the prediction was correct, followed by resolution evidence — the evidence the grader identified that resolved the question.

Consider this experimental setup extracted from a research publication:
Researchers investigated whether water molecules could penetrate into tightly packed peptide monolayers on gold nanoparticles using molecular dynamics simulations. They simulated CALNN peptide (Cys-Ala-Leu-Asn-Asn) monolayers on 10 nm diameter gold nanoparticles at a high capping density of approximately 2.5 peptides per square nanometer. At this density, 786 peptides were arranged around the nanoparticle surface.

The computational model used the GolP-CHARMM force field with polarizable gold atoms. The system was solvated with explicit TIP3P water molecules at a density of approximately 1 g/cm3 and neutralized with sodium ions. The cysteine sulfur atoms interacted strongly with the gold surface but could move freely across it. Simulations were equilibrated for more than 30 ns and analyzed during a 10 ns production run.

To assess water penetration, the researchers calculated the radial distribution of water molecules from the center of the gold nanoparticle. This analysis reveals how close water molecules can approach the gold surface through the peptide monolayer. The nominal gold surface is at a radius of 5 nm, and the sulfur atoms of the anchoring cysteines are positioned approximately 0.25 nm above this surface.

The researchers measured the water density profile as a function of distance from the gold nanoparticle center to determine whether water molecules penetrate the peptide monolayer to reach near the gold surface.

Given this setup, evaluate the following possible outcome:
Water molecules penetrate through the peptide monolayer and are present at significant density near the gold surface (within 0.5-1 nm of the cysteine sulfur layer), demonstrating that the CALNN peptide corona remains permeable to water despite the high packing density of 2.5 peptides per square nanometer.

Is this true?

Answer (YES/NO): YES